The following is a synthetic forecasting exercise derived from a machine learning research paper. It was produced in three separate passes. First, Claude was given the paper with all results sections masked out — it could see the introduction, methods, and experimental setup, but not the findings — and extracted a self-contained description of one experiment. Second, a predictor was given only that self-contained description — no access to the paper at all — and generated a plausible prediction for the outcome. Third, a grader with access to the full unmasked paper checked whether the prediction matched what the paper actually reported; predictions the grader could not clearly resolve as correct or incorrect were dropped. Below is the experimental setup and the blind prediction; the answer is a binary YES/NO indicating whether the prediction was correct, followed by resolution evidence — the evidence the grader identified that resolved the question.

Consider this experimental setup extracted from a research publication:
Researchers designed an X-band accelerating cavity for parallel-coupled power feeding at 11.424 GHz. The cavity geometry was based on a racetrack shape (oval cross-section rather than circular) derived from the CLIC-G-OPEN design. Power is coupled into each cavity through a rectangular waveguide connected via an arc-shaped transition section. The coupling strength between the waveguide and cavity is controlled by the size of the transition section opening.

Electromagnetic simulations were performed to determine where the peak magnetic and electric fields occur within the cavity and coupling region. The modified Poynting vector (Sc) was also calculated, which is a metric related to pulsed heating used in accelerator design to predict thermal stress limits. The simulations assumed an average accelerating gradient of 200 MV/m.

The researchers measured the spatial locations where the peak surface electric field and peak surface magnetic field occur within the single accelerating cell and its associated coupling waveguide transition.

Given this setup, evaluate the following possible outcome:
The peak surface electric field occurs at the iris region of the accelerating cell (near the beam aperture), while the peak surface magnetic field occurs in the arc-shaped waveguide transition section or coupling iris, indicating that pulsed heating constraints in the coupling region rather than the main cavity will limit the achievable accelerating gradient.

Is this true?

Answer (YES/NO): NO